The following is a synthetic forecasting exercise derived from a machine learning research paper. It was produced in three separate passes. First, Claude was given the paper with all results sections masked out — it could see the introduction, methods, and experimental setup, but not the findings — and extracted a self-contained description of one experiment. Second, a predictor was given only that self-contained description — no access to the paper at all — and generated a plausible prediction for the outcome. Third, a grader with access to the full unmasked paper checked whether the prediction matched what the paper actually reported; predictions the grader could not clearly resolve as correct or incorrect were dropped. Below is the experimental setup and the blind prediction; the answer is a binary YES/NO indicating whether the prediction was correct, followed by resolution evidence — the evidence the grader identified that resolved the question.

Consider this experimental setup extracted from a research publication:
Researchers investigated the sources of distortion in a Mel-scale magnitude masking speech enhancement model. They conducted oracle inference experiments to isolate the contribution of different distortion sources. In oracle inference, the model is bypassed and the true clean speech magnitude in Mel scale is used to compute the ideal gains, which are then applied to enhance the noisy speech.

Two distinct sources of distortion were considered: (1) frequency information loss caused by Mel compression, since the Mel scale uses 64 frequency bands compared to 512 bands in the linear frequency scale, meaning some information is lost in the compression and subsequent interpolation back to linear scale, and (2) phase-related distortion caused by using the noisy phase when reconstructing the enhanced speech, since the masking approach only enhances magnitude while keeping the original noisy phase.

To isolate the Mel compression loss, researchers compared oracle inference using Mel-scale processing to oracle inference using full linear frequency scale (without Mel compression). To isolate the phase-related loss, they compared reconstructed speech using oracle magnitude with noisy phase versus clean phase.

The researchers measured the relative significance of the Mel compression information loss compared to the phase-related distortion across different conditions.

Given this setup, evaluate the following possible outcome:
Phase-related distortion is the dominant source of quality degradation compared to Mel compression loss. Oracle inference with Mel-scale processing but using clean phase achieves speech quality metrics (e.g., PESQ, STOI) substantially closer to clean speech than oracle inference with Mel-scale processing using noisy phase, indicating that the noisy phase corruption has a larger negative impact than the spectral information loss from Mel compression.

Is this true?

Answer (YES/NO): YES